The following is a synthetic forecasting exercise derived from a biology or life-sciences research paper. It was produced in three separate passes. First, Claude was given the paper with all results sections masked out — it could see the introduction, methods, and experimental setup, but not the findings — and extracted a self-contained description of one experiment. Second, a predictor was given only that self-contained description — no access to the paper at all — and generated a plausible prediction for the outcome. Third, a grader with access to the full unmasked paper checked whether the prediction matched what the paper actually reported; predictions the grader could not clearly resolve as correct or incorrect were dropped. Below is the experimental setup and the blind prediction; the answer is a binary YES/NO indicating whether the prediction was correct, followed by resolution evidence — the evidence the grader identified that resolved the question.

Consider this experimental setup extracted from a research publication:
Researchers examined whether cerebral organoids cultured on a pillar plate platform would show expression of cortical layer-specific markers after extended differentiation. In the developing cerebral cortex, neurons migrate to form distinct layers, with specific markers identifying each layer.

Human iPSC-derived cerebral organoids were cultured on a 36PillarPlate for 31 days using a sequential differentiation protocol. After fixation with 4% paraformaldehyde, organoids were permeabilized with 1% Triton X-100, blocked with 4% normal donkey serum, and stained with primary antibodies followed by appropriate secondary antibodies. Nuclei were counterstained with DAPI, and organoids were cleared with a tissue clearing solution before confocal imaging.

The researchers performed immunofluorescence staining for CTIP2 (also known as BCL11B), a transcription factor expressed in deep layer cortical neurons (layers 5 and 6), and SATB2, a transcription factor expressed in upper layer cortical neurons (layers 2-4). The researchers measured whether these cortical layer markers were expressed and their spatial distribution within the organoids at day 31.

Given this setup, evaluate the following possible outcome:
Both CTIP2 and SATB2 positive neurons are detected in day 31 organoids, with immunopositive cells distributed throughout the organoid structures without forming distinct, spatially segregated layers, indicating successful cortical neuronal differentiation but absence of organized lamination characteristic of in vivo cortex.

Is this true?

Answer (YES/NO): NO